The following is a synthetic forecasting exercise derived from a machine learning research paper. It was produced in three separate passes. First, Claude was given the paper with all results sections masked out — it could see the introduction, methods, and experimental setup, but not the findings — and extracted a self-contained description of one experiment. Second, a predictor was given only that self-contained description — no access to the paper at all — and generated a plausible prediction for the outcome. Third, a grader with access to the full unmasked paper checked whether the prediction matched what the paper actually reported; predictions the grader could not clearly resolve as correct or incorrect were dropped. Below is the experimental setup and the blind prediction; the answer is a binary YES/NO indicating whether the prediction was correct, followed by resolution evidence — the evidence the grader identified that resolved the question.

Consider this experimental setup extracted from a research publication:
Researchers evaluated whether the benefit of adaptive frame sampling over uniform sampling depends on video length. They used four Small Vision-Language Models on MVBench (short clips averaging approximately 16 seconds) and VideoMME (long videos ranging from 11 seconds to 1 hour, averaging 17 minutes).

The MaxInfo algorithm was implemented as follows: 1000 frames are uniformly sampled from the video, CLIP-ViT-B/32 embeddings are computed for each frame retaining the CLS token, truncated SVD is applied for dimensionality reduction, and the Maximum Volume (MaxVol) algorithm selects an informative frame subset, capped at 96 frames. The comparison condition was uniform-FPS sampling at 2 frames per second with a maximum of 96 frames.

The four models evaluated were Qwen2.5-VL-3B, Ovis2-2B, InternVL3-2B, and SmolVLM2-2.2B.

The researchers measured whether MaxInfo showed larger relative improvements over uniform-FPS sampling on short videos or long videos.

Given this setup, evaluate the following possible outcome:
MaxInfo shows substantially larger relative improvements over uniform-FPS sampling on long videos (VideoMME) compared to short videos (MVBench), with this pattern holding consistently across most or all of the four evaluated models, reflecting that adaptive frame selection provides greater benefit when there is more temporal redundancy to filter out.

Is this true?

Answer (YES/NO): NO